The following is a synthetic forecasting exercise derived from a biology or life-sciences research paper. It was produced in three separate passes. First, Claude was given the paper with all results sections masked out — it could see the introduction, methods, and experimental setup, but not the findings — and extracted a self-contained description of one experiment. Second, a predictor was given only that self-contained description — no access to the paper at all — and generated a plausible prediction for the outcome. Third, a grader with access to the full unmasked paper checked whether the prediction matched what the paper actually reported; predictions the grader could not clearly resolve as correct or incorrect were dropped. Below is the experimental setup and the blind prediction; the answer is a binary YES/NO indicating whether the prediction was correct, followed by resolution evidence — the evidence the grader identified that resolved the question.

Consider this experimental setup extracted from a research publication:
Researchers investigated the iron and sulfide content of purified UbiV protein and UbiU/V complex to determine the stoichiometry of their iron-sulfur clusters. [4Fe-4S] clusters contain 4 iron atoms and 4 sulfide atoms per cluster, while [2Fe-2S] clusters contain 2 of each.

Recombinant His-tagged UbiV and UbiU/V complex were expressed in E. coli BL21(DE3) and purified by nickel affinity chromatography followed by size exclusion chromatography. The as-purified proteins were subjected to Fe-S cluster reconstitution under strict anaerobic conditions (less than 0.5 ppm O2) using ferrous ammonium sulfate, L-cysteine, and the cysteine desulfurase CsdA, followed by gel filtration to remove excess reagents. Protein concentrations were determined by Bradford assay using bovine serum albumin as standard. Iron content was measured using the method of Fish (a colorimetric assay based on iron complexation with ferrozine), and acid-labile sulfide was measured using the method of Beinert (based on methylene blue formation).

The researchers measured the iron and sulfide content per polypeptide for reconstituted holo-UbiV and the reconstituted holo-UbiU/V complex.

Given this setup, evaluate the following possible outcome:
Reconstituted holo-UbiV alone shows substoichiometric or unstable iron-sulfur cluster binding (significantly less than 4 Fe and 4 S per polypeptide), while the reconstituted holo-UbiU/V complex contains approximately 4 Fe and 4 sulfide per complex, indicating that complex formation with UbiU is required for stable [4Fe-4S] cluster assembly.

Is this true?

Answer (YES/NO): NO